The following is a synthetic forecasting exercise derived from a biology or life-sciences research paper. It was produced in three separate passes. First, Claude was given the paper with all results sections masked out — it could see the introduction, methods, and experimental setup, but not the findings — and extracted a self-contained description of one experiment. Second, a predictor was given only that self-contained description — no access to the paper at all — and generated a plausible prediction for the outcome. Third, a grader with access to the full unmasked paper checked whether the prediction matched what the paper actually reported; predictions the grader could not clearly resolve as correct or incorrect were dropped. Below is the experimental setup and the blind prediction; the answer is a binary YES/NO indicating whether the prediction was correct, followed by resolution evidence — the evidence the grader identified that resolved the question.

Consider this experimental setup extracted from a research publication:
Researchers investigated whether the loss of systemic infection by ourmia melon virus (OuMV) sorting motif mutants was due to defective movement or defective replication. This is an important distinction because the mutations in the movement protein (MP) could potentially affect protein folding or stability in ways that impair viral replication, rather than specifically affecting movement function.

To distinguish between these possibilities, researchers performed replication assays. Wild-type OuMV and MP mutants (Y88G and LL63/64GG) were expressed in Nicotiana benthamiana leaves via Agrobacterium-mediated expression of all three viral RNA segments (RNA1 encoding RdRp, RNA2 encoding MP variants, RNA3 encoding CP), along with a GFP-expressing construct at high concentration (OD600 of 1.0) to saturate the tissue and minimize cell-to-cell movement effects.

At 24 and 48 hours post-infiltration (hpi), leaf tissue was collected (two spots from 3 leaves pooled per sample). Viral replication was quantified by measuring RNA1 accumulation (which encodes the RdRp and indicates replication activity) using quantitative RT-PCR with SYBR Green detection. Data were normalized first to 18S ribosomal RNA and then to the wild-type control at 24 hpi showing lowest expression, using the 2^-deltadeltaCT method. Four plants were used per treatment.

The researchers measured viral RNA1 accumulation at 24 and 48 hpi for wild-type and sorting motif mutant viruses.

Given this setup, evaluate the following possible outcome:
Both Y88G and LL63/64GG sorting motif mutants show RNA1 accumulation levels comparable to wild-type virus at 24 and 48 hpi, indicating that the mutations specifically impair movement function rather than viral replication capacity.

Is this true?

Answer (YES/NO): NO